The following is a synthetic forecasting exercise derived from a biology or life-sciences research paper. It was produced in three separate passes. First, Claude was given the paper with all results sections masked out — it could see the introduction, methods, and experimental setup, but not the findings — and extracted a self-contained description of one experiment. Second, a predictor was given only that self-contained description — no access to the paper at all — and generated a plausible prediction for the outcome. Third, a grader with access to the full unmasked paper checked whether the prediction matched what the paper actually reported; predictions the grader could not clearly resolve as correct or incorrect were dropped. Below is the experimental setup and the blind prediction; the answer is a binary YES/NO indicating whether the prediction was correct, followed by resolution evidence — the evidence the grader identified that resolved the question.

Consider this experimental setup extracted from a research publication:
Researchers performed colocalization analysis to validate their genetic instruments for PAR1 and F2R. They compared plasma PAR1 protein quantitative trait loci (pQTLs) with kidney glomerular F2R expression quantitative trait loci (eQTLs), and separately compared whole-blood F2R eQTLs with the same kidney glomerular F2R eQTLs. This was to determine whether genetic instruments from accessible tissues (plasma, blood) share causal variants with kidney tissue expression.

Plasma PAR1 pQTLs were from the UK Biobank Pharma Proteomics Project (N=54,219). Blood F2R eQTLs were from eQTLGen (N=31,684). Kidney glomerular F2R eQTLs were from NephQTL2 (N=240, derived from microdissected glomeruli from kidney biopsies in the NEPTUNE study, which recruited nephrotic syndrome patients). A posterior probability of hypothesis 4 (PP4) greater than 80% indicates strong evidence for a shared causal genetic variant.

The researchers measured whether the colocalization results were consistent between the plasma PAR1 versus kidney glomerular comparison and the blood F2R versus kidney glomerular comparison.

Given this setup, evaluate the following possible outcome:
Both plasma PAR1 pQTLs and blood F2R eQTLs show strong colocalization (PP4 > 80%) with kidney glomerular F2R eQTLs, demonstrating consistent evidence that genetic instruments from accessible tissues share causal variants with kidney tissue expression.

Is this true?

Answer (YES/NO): NO